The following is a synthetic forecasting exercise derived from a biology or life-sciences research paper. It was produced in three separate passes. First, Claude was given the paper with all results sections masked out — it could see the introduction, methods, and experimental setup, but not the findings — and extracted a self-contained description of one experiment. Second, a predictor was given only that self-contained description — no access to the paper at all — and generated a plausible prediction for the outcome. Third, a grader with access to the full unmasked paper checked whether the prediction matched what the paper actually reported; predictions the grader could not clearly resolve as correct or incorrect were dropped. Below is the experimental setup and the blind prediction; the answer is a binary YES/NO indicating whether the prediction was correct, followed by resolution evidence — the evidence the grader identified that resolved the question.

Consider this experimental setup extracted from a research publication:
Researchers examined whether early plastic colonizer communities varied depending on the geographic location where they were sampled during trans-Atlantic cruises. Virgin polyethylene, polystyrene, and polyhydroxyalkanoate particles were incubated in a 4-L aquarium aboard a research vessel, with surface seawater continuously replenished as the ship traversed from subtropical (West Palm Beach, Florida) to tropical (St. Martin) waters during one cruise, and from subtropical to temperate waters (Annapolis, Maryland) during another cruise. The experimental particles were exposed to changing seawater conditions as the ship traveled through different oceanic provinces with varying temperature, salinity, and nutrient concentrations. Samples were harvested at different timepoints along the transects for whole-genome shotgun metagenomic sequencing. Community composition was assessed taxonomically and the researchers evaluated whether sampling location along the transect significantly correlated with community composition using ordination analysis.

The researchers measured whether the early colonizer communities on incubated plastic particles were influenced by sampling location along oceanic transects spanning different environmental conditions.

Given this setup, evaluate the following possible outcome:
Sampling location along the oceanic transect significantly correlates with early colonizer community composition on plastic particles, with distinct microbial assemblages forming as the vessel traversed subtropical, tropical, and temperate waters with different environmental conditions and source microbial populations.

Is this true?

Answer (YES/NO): NO